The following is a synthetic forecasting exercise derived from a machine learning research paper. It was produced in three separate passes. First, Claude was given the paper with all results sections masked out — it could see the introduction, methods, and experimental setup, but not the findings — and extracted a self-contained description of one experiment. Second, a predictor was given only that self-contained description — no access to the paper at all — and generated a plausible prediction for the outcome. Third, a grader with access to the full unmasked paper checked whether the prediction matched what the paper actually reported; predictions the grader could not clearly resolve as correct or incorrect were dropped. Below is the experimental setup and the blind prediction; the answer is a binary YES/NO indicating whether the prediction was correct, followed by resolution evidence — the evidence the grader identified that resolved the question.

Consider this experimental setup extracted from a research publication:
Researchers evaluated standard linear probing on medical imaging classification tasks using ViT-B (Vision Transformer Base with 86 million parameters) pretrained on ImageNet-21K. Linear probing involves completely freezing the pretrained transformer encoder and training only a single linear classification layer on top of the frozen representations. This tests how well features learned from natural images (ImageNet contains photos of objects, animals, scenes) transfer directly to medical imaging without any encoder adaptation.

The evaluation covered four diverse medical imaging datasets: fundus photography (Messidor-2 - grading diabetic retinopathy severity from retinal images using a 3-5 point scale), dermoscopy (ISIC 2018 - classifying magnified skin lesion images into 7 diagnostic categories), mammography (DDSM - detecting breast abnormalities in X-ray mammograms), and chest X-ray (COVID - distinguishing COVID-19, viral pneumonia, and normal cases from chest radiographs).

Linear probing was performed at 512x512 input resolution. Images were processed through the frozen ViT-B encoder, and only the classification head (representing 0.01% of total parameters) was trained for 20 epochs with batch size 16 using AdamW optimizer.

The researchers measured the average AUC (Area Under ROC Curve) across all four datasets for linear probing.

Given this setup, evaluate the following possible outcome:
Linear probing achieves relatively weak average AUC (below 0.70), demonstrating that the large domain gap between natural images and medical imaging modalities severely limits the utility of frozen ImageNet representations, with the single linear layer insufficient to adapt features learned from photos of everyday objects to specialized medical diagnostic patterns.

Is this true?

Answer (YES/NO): NO